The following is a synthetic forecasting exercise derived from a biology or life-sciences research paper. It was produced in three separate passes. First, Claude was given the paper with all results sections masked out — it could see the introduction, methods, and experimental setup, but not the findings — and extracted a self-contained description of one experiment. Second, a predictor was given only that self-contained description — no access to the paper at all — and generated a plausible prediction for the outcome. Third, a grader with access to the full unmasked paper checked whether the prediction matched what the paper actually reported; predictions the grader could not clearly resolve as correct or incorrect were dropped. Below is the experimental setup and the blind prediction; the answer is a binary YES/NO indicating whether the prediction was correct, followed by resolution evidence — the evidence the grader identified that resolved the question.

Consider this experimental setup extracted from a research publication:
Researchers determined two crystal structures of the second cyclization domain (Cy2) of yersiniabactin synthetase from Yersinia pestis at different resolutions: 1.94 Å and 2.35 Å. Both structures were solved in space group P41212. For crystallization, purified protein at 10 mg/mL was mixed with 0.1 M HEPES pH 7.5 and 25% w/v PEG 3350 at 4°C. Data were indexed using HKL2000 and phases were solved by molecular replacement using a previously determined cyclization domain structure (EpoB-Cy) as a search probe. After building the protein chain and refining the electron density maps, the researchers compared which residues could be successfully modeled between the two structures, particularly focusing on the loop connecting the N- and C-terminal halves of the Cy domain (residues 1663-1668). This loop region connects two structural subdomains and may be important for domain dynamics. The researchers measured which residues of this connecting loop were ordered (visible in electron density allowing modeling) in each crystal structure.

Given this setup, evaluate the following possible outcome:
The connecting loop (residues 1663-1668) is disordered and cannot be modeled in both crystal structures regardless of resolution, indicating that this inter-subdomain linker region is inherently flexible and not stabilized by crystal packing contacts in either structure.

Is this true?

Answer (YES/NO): NO